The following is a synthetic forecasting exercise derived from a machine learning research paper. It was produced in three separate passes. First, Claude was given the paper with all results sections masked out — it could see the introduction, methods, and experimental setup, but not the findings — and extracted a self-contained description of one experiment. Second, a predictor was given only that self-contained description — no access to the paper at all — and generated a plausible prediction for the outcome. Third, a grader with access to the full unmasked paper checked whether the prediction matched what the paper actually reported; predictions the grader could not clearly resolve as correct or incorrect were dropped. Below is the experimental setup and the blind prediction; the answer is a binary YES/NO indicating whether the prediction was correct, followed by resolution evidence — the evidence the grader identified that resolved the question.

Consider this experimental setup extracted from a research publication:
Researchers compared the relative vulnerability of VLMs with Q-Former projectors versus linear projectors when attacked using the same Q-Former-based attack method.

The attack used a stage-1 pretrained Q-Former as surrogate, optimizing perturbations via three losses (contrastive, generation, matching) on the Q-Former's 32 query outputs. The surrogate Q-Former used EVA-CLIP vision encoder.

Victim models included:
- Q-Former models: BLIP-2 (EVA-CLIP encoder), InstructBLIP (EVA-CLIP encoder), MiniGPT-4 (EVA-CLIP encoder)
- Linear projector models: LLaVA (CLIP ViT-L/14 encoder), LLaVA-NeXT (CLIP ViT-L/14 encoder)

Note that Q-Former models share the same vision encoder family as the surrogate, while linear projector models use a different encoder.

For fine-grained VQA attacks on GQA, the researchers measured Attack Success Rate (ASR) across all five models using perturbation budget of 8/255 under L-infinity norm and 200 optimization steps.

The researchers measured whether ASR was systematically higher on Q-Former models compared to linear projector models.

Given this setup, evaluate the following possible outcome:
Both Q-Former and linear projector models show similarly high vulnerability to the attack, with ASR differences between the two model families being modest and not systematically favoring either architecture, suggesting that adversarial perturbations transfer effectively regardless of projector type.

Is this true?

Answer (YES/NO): NO